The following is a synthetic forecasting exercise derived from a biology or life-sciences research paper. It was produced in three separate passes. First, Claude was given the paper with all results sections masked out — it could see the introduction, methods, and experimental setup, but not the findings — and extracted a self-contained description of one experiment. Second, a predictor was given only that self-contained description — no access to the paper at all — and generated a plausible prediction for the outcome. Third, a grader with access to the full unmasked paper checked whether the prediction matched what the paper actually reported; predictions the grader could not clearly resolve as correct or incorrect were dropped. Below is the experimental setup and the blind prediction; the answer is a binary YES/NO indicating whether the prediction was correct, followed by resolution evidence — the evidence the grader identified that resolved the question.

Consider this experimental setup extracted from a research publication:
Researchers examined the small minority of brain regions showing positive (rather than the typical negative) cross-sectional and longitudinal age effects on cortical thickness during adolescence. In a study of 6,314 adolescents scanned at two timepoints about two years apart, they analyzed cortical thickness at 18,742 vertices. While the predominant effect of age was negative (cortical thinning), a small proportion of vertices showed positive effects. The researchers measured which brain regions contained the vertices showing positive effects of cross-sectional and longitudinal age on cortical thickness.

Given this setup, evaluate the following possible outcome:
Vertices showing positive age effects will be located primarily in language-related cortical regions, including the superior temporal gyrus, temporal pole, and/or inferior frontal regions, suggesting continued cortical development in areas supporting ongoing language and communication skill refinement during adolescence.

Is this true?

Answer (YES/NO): NO